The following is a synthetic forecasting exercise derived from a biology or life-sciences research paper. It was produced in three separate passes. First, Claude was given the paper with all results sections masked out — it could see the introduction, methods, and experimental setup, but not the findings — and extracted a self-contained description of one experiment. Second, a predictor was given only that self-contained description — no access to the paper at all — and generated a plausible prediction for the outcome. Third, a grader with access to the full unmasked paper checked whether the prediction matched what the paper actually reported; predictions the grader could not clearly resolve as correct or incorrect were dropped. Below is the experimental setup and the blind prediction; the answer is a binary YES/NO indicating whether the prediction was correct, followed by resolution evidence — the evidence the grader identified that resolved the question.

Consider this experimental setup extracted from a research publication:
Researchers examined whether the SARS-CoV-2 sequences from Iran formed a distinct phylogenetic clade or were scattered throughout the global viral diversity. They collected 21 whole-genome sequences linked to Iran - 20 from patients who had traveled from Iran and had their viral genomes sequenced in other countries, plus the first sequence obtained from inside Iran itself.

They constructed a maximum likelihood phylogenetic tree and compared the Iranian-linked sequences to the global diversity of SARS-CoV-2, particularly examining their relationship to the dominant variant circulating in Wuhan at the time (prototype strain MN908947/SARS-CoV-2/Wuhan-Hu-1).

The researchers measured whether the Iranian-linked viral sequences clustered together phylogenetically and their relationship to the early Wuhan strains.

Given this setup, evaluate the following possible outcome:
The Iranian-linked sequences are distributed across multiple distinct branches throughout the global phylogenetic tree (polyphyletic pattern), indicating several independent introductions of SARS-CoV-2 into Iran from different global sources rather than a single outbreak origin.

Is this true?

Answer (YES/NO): NO